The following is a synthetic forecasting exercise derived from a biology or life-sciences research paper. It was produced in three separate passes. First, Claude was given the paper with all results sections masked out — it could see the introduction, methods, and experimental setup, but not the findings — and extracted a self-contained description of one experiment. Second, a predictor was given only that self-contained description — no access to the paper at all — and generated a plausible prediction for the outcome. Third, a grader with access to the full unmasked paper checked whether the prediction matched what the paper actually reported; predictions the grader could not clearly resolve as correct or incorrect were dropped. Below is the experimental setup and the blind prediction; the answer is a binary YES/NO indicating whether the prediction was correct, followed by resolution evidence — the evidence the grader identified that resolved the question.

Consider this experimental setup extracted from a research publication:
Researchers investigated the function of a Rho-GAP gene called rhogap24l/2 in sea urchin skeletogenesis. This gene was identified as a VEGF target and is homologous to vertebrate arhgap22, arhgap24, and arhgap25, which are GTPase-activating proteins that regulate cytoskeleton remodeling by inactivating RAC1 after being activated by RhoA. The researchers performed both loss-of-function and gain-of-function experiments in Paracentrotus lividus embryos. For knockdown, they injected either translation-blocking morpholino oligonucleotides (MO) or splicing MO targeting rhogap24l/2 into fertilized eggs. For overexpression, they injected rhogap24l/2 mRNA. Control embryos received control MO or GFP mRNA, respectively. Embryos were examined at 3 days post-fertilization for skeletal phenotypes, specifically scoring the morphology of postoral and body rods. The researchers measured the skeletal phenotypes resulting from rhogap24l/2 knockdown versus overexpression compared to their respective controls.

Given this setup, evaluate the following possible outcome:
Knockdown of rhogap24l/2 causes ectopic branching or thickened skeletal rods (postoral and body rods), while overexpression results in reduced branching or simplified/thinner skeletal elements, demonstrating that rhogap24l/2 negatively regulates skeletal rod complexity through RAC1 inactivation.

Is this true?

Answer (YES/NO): NO